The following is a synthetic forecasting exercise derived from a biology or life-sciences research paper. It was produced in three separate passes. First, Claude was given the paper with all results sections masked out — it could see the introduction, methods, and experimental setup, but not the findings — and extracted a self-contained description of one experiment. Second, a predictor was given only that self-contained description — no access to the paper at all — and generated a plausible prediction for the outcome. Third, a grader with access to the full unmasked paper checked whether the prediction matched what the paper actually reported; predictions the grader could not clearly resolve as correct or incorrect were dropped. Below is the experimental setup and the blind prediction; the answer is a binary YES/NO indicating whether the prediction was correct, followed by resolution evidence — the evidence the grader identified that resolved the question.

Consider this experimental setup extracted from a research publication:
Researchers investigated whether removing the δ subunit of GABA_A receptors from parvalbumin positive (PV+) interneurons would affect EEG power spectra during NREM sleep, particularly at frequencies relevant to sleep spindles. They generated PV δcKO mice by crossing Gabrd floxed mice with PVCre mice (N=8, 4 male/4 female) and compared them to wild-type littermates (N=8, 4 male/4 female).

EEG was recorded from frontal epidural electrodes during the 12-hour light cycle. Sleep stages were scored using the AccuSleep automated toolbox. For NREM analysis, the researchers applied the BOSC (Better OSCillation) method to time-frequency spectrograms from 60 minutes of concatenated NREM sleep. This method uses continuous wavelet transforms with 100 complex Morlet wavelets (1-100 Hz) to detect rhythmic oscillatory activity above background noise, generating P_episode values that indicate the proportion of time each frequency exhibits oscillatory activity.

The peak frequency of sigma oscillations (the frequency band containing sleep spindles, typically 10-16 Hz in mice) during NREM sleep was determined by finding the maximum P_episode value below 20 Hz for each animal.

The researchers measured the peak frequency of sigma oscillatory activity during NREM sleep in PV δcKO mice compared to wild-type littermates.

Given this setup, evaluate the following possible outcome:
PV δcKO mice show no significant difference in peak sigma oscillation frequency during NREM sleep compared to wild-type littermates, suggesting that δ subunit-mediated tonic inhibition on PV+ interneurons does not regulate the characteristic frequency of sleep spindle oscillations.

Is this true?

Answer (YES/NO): YES